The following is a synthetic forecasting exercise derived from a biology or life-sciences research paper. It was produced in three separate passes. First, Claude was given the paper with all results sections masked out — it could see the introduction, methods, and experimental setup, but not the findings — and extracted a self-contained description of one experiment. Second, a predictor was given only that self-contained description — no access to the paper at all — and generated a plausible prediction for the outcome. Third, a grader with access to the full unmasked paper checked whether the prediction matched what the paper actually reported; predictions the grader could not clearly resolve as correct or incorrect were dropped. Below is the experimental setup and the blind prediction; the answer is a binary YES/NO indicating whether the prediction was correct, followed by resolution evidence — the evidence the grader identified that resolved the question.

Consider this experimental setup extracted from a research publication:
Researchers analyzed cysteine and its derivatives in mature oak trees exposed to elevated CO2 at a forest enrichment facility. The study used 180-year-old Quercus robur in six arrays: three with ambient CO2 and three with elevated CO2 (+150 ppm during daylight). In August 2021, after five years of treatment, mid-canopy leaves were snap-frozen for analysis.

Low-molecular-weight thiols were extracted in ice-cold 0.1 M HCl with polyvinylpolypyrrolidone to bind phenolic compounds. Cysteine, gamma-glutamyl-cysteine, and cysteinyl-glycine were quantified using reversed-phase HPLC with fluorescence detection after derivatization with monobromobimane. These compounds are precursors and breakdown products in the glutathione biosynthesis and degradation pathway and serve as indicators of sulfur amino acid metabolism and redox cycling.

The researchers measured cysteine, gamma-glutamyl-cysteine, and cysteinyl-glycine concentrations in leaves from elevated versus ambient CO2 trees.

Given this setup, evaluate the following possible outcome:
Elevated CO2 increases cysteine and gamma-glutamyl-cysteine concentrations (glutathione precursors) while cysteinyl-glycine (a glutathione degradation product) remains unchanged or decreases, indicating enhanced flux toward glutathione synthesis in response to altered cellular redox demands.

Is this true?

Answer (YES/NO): NO